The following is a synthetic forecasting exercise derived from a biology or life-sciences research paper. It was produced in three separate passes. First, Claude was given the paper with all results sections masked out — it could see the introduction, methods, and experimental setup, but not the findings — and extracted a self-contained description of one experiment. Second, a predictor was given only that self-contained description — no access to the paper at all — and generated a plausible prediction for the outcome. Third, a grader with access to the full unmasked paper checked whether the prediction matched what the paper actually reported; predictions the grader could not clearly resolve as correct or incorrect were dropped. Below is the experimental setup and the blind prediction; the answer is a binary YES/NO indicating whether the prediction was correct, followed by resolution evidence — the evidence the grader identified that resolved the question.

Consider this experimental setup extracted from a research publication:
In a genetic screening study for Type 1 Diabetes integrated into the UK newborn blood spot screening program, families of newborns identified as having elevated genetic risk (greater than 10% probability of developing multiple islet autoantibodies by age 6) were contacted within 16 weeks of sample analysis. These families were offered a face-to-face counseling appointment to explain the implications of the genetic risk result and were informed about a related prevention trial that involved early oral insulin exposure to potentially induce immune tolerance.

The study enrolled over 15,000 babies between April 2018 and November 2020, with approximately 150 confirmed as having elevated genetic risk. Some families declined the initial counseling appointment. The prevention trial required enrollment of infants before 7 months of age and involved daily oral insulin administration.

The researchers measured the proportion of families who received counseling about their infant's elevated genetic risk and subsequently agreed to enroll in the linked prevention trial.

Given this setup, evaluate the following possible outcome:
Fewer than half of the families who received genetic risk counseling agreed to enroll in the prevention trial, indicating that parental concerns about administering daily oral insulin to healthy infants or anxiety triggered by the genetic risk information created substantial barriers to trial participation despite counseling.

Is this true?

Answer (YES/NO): YES